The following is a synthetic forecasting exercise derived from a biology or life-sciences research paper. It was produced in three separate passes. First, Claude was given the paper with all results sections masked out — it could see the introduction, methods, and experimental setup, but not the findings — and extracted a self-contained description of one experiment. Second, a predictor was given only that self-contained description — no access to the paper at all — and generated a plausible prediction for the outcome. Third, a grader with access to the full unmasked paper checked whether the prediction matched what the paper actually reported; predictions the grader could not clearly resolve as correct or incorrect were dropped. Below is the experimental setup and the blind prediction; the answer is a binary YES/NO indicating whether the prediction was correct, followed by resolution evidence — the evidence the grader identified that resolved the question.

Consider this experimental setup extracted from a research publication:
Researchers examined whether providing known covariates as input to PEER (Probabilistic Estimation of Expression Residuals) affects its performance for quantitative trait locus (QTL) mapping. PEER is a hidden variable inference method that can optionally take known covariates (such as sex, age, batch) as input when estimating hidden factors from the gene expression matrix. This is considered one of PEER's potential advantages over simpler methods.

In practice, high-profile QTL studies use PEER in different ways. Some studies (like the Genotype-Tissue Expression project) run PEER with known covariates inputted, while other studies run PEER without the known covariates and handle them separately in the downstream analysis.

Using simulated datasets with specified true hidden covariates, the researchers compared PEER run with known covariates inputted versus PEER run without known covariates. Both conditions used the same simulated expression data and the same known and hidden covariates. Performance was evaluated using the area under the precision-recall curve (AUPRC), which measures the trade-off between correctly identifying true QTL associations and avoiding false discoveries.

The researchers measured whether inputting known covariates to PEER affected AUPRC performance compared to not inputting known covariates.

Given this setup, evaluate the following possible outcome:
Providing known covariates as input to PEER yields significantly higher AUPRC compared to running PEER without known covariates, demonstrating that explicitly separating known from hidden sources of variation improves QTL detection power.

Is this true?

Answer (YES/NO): NO